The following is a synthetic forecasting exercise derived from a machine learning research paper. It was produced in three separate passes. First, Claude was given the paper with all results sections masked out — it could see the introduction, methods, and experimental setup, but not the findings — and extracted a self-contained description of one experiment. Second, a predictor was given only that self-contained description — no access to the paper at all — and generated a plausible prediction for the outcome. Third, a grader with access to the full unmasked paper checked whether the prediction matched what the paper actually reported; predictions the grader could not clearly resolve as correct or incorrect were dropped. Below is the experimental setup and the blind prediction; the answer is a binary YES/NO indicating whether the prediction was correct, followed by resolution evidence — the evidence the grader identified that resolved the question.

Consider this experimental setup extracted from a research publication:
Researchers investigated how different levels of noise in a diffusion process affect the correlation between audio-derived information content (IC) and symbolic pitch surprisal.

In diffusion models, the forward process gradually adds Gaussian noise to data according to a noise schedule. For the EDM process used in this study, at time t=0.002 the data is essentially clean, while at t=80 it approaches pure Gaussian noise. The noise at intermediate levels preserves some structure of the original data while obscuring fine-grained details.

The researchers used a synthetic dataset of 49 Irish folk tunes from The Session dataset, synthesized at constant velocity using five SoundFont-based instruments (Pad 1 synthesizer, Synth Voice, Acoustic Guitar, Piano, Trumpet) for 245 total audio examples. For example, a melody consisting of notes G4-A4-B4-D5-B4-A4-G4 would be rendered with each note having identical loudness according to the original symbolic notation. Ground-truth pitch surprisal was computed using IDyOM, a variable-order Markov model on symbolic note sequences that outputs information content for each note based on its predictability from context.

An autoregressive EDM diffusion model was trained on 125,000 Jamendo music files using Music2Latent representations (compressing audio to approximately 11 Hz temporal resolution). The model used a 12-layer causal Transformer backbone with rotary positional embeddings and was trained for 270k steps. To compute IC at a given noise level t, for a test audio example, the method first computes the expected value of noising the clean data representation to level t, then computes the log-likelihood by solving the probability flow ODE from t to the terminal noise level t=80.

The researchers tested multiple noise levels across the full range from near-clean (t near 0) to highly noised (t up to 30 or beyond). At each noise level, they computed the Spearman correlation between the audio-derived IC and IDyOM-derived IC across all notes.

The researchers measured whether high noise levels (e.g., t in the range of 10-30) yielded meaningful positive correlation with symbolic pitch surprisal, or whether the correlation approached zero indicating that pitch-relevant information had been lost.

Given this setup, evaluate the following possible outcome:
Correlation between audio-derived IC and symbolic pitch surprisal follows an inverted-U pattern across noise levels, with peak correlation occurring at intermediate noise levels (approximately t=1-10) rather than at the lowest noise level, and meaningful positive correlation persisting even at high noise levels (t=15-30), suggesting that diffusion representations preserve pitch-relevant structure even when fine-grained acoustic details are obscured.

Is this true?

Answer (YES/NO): NO